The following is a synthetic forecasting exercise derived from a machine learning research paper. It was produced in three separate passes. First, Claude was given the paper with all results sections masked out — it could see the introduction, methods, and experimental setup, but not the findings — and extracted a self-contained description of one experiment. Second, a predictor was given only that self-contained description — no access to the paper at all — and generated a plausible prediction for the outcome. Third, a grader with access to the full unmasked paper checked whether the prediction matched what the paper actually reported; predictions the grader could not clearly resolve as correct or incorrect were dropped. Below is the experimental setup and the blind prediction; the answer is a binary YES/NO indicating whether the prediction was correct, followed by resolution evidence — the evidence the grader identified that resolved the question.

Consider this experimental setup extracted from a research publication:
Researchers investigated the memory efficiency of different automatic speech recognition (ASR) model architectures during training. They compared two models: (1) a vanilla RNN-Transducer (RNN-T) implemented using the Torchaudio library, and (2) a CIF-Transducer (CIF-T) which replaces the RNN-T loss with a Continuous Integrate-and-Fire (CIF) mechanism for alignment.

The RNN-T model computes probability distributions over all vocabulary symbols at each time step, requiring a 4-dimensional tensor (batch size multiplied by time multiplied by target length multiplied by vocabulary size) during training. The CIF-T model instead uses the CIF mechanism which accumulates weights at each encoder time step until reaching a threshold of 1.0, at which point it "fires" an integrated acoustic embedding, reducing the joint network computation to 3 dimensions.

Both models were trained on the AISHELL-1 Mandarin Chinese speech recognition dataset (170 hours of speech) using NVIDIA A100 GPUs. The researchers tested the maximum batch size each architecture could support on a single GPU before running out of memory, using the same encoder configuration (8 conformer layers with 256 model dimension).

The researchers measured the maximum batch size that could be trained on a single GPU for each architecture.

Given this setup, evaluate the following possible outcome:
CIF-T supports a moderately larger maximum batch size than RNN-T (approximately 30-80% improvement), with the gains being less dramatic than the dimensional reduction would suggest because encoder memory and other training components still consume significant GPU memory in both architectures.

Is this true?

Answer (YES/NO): NO